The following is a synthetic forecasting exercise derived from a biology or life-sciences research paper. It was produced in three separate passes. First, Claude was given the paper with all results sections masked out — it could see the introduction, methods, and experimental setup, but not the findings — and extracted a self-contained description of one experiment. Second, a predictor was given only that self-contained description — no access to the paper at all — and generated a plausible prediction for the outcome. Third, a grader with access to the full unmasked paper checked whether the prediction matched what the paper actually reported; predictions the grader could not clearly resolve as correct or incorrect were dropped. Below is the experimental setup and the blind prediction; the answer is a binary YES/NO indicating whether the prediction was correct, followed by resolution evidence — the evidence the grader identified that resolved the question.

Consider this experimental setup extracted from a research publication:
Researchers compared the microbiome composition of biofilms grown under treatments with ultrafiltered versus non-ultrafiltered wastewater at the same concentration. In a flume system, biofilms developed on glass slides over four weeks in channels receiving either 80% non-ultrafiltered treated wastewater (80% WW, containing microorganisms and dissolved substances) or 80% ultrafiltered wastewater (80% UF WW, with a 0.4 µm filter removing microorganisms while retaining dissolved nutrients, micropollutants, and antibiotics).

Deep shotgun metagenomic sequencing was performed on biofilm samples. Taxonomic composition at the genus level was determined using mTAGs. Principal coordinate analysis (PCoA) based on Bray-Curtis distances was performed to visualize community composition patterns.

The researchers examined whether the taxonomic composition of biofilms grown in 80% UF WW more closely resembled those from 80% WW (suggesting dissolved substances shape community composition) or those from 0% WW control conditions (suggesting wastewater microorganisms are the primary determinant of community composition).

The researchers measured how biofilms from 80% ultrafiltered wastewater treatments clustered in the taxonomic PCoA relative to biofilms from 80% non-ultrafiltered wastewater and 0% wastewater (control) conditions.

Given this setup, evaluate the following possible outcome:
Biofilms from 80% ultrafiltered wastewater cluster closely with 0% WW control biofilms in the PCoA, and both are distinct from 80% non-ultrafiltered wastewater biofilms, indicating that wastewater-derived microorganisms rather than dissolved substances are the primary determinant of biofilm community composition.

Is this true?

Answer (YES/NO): YES